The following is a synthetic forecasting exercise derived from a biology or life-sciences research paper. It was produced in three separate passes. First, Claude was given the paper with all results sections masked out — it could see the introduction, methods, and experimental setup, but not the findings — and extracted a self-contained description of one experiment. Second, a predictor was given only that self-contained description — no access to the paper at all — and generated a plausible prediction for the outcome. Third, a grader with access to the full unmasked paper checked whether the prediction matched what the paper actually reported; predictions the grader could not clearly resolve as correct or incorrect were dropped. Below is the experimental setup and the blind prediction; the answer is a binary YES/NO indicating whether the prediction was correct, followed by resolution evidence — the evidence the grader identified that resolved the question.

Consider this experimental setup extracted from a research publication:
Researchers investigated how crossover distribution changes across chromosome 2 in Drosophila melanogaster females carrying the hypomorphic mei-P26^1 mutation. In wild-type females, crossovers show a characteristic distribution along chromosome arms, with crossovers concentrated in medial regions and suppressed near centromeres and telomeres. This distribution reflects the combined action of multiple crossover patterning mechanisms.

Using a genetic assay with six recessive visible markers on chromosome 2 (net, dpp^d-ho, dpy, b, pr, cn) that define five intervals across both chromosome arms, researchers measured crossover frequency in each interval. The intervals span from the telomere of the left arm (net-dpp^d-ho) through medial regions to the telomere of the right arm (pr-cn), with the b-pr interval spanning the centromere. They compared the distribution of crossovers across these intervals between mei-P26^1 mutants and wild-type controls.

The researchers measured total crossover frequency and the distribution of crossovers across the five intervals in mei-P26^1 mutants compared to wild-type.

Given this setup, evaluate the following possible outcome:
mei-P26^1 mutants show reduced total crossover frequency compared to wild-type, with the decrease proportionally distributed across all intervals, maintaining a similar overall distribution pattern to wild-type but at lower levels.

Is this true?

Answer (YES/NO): NO